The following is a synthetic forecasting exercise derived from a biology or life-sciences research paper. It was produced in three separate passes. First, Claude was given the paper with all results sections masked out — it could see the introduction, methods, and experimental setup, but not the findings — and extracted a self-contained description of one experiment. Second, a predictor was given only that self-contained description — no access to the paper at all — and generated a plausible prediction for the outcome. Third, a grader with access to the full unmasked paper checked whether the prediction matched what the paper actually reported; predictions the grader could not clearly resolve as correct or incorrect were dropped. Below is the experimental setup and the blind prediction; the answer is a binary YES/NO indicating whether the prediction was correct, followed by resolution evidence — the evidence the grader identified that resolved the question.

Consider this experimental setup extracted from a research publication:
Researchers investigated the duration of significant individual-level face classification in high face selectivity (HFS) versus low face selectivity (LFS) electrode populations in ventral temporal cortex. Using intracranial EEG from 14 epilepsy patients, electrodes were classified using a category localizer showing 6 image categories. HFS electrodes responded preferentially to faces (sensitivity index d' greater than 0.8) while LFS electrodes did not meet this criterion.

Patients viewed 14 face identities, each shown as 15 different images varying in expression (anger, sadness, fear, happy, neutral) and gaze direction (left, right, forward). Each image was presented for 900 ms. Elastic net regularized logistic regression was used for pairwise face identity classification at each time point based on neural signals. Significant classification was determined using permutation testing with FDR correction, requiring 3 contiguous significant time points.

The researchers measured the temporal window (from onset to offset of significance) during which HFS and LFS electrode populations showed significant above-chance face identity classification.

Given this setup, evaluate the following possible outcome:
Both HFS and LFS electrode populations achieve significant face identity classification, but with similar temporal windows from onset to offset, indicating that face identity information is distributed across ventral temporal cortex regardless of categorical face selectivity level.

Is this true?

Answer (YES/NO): NO